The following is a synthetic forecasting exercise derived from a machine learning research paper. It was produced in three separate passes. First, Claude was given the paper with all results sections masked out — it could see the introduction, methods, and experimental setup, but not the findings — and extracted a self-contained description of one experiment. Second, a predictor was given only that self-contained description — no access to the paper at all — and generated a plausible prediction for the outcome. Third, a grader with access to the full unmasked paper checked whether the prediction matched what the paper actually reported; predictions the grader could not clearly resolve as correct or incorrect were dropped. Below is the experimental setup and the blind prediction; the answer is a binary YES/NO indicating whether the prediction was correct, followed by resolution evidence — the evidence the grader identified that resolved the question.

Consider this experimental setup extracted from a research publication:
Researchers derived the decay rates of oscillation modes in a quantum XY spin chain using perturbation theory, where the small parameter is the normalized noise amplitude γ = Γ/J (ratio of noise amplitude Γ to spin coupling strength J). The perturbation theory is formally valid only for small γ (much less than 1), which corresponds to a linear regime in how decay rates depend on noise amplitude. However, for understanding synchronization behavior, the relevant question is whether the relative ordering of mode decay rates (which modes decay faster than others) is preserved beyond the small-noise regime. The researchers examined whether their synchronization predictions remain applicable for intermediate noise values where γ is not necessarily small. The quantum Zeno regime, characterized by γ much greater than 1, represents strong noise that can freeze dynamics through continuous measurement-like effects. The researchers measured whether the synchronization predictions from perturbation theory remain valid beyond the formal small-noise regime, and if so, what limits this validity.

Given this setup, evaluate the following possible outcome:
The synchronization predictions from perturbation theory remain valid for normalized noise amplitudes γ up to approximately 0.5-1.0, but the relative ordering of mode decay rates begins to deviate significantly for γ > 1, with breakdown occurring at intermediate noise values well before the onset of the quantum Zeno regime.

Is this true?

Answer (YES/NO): NO